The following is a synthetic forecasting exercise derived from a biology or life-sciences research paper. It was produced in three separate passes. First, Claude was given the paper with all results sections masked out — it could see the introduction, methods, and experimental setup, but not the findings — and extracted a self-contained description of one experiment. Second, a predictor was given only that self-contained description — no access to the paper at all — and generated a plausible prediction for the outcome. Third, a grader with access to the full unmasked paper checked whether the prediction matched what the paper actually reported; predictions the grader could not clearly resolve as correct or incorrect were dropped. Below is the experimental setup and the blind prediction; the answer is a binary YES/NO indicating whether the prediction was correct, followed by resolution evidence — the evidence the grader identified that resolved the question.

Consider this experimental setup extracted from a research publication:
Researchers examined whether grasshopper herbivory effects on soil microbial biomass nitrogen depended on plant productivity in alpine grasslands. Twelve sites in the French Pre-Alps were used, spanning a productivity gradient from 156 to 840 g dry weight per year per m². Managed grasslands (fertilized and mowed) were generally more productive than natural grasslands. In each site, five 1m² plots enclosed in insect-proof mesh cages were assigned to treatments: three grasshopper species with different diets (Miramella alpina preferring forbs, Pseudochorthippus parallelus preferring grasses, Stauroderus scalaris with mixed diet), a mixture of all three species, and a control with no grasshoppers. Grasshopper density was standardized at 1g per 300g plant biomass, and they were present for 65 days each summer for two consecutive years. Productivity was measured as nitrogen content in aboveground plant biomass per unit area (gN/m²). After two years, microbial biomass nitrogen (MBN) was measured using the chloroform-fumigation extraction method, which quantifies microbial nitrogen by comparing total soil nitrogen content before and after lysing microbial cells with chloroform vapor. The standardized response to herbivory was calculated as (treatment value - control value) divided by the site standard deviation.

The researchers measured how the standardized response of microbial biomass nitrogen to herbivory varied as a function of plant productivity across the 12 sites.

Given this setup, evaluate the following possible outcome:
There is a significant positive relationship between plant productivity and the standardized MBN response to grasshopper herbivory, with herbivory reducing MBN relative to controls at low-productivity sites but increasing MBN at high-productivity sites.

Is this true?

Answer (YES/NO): NO